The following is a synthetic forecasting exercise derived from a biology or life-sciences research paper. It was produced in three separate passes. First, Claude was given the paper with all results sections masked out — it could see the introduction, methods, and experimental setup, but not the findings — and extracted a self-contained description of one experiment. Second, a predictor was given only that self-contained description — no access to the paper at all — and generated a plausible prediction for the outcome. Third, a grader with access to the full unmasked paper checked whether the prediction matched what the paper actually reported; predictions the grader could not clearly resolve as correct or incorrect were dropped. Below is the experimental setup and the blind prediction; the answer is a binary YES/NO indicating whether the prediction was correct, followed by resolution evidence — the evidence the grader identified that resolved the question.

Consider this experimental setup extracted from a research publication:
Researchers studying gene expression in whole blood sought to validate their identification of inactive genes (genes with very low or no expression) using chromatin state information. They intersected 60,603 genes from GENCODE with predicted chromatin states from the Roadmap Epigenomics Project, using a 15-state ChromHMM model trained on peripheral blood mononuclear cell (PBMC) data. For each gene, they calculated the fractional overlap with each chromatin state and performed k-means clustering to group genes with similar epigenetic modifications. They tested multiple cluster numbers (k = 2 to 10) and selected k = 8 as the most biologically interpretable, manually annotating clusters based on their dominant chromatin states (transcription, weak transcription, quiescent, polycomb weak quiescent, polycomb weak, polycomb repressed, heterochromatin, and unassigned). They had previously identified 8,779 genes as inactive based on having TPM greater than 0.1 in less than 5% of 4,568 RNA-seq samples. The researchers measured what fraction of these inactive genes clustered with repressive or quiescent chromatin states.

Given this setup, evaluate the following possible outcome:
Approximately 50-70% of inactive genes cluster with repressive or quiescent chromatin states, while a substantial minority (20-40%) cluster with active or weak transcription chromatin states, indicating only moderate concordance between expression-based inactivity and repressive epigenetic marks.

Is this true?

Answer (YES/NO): NO